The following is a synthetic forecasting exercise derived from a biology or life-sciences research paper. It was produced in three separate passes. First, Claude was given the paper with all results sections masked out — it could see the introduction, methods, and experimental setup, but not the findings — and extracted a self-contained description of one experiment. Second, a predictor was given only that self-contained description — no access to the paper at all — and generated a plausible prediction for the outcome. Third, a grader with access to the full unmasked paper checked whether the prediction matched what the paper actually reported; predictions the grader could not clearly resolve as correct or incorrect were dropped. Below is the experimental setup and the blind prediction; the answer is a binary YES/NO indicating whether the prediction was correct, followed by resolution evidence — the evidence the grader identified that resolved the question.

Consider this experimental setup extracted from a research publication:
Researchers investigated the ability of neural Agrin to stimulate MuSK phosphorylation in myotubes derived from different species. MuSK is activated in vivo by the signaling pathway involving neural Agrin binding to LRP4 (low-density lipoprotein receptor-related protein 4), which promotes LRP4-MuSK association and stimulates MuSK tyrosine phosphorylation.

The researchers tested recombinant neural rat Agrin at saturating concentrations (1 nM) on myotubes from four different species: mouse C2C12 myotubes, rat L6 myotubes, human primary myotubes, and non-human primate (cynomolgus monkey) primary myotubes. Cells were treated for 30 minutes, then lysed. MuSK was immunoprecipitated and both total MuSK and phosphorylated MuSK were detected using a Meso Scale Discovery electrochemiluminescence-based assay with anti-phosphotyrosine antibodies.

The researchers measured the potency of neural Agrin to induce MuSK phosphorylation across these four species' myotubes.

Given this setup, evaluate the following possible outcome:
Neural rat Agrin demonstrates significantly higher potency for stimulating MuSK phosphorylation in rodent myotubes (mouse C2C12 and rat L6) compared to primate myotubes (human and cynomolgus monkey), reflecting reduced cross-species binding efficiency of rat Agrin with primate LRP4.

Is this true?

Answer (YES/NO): NO